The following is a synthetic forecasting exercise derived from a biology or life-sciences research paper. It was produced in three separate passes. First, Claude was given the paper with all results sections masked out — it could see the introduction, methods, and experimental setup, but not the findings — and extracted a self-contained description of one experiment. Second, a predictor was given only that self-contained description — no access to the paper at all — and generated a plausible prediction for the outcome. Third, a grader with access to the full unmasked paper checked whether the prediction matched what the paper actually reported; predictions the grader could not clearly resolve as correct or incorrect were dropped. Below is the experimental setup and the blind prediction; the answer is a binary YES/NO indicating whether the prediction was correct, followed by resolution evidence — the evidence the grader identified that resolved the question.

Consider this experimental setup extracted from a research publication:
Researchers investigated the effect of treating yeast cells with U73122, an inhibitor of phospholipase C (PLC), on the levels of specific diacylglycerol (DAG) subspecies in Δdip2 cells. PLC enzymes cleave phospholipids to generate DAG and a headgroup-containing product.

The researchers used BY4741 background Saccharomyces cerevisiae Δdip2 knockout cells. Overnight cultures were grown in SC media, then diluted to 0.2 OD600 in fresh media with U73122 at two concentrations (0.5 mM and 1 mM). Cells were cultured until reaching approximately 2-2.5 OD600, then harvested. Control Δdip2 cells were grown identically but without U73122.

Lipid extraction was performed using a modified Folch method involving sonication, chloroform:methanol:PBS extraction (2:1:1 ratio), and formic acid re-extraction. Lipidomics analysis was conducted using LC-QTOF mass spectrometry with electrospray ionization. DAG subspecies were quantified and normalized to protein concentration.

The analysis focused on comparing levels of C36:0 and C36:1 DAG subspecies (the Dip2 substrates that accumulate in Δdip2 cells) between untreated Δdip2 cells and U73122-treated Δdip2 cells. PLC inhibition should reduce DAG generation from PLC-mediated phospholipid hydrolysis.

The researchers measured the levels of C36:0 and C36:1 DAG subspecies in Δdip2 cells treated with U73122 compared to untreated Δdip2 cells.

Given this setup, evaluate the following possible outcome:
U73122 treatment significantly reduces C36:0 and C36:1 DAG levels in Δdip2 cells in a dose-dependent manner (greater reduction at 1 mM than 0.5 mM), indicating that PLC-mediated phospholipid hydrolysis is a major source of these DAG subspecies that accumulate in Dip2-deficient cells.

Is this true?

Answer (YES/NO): YES